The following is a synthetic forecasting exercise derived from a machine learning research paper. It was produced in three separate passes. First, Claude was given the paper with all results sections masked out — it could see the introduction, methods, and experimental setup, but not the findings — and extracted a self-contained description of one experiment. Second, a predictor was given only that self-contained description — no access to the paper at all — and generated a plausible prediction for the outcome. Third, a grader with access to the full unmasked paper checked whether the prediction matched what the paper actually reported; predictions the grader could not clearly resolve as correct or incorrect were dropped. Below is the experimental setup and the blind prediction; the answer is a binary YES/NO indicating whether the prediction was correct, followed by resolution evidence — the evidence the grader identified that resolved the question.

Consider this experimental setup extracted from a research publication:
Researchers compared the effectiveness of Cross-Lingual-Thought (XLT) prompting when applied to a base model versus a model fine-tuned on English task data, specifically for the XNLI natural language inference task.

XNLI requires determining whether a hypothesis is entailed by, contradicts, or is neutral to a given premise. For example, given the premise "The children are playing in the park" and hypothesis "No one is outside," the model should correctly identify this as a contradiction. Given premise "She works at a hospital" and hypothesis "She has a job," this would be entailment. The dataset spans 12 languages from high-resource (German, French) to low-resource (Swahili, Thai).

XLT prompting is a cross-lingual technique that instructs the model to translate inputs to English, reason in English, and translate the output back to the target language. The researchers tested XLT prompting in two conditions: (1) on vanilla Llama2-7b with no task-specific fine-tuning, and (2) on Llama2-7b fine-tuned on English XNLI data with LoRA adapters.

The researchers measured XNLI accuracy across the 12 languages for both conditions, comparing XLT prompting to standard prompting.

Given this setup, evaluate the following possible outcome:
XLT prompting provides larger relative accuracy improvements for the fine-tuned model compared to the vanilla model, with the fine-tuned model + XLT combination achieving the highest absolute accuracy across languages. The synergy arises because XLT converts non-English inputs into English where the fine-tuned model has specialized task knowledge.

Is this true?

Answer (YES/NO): NO